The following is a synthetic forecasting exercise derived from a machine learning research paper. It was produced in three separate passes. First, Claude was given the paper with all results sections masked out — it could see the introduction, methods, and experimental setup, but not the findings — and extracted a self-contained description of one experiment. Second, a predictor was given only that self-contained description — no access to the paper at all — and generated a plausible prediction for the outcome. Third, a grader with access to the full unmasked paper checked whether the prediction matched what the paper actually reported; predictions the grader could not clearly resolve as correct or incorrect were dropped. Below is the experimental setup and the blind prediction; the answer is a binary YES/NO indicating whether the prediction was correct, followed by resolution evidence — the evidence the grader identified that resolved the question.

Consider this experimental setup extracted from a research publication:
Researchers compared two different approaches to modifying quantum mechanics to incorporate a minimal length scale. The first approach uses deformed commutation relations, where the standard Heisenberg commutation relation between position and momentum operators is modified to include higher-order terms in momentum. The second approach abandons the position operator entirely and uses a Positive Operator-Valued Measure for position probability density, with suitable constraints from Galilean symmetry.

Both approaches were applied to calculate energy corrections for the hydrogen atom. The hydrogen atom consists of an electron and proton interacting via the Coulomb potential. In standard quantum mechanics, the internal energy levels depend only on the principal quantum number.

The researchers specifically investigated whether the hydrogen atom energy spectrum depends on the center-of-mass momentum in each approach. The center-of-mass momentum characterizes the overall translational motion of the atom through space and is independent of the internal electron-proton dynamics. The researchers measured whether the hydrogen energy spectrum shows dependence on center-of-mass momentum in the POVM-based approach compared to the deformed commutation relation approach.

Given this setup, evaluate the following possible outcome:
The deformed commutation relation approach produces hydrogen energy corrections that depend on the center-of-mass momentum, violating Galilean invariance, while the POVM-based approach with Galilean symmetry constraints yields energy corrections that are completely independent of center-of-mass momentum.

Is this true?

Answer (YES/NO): YES